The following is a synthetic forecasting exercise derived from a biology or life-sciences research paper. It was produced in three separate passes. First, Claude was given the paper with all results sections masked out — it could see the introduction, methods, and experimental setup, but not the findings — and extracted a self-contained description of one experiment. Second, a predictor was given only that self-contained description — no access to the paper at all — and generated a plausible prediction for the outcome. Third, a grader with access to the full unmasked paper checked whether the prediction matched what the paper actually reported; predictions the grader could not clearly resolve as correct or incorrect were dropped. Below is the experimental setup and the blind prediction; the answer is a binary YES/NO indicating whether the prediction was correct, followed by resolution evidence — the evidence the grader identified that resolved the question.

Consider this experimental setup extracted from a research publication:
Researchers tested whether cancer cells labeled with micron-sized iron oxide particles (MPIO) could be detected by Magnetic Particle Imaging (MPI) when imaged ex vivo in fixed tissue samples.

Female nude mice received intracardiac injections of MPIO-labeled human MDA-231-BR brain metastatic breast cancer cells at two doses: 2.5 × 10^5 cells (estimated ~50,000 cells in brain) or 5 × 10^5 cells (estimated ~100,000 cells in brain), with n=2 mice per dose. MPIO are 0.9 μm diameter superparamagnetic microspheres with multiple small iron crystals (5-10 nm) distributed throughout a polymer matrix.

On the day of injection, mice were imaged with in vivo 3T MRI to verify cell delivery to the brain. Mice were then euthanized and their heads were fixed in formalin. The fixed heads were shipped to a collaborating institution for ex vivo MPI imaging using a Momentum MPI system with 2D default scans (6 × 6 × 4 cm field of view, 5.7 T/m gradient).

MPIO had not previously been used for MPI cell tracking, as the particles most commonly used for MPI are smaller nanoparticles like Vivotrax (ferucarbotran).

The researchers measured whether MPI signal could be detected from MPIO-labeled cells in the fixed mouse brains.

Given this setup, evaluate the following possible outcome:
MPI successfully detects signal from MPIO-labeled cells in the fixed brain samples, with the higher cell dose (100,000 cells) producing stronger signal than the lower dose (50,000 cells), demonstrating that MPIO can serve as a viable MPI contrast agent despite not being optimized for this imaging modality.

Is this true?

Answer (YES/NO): YES